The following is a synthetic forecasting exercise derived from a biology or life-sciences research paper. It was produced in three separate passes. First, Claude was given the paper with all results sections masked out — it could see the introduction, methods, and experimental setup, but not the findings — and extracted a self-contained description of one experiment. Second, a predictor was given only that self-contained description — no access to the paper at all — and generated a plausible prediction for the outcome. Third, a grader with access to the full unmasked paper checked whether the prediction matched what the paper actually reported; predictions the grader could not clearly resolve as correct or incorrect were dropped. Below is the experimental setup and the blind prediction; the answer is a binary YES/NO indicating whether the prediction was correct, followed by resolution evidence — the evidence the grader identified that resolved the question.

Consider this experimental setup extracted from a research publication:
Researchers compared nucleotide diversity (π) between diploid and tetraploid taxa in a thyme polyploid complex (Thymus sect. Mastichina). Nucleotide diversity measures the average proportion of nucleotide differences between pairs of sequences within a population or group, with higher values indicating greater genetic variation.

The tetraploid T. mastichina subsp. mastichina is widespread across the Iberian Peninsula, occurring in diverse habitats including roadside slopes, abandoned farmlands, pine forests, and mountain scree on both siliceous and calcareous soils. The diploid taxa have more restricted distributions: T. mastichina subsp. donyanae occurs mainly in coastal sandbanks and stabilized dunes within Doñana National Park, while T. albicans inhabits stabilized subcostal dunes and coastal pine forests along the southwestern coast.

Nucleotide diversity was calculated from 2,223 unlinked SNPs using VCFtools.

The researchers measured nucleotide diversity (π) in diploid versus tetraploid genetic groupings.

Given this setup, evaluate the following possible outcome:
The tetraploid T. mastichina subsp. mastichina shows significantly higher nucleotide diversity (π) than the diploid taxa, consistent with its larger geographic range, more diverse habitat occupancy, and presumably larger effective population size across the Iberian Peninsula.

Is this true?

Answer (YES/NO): NO